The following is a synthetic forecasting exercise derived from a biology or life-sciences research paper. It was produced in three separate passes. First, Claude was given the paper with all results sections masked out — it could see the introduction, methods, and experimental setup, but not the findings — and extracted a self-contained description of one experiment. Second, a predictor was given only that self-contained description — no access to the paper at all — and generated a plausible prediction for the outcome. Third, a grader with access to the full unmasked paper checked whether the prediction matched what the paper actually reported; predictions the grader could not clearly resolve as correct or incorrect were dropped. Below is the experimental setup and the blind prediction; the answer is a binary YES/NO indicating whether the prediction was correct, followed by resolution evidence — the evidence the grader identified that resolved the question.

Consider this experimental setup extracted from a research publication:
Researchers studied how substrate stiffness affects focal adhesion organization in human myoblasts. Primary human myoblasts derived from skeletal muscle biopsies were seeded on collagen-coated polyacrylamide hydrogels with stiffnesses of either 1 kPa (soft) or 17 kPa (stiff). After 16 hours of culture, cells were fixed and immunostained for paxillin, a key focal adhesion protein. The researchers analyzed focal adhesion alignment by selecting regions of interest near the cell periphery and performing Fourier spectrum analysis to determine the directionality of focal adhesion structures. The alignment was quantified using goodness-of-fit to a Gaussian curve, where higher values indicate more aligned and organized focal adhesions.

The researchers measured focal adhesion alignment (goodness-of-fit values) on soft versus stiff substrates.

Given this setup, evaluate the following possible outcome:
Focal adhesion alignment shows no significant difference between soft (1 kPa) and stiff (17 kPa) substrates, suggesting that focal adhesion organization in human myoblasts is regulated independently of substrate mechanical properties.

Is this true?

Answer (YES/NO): NO